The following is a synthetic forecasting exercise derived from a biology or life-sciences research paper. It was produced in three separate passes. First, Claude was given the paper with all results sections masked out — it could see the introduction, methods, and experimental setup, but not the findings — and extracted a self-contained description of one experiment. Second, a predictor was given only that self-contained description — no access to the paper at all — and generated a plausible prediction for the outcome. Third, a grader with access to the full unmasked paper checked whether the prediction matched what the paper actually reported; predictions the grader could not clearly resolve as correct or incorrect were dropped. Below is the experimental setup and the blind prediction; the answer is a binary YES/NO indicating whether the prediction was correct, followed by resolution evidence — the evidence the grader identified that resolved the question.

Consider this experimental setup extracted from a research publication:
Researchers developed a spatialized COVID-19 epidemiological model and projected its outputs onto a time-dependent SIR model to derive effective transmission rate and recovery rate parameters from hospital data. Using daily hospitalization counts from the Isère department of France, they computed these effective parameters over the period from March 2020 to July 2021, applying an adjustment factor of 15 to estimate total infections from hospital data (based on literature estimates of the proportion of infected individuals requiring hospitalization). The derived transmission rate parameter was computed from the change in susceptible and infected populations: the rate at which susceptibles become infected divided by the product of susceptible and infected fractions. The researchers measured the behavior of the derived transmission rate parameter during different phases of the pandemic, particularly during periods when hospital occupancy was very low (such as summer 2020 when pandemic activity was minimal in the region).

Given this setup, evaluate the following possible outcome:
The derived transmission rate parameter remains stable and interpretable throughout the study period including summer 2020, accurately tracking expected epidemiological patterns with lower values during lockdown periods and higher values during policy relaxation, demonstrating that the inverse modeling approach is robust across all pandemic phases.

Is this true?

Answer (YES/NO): NO